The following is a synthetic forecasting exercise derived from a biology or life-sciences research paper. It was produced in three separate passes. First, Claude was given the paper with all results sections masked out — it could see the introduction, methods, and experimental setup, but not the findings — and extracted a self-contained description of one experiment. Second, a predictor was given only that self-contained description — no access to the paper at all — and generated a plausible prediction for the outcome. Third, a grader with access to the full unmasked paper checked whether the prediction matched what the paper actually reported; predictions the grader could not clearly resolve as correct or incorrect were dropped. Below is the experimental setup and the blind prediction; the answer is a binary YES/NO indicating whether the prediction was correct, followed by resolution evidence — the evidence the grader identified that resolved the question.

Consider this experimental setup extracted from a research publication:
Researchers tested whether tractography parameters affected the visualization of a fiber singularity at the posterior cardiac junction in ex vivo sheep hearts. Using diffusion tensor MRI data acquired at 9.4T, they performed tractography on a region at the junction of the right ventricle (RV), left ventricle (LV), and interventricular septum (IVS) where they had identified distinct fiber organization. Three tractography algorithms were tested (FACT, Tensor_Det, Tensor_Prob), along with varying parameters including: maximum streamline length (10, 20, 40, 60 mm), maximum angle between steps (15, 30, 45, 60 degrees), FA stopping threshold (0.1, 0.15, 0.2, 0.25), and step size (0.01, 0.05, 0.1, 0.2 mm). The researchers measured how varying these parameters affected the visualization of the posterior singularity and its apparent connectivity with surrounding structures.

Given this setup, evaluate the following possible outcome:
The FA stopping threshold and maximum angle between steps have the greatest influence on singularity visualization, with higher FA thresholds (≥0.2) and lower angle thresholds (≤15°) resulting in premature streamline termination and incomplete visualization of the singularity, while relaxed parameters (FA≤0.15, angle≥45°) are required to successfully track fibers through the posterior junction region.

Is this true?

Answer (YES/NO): NO